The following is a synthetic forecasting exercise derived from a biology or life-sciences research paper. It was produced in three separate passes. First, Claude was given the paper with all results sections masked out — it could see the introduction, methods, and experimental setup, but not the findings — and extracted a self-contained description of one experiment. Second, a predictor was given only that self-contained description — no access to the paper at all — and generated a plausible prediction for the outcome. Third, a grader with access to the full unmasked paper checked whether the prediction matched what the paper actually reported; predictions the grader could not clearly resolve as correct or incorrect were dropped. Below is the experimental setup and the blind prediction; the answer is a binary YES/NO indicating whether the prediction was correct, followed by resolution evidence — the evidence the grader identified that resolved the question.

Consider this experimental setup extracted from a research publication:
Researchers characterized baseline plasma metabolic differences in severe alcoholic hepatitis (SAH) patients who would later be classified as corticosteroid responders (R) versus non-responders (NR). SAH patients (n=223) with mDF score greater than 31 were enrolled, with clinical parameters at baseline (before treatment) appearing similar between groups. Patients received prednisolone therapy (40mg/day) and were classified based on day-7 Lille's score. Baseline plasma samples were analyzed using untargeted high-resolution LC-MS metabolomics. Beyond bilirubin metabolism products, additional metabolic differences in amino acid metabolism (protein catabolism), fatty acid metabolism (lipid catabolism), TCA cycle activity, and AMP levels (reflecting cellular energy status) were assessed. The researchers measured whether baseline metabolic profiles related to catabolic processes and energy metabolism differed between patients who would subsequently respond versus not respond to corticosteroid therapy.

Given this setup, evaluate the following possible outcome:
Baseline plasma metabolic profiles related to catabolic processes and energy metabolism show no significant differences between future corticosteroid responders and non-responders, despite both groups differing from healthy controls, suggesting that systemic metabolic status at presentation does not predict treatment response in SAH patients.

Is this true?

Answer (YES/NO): NO